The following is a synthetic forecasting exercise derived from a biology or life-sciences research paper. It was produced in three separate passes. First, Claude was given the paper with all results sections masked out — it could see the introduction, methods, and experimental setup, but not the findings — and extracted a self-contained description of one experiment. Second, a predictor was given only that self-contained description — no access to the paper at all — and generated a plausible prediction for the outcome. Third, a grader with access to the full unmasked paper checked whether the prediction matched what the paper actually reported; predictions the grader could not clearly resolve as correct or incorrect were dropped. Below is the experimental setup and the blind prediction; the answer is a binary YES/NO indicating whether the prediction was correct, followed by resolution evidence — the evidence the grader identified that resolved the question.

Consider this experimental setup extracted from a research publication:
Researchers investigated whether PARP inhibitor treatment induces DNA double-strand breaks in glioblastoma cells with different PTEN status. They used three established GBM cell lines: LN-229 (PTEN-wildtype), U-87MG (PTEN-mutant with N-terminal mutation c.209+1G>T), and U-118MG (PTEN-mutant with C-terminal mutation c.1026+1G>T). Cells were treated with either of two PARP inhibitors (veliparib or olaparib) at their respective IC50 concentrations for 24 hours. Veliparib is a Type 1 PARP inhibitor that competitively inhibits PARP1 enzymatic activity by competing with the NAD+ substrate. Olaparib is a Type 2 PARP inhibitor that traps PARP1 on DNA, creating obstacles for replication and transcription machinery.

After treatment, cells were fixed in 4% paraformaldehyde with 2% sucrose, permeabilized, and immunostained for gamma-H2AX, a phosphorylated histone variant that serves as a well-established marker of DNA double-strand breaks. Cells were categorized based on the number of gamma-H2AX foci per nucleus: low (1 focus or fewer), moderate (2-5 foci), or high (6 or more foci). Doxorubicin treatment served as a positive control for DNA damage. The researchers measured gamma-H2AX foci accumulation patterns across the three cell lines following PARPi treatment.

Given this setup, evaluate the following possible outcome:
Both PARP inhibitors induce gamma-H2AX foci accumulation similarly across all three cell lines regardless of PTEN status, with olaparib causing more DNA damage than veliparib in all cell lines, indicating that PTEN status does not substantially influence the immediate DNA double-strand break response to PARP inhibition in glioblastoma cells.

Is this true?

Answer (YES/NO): NO